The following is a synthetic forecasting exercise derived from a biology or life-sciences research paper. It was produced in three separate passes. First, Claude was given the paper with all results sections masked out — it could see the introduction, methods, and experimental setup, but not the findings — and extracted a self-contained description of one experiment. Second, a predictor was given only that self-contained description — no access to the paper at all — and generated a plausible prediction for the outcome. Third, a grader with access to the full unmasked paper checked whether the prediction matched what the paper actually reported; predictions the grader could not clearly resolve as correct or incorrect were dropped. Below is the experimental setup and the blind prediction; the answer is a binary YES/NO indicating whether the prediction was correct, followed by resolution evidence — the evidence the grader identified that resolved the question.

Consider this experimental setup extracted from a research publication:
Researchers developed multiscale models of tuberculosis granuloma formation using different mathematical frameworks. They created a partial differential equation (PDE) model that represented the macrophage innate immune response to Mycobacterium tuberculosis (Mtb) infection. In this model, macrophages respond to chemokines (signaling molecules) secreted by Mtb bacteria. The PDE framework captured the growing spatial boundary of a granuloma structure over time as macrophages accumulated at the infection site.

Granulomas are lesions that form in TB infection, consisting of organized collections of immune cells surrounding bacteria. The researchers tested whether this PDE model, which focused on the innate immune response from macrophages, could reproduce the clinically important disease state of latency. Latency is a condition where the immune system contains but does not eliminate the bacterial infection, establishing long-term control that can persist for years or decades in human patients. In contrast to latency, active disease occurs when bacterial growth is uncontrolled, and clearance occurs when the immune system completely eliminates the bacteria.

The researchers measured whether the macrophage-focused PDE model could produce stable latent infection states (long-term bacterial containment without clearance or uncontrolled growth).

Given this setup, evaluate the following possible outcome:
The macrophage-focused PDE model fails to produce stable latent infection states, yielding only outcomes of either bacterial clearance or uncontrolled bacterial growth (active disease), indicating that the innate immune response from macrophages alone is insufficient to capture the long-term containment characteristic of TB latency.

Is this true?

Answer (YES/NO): NO